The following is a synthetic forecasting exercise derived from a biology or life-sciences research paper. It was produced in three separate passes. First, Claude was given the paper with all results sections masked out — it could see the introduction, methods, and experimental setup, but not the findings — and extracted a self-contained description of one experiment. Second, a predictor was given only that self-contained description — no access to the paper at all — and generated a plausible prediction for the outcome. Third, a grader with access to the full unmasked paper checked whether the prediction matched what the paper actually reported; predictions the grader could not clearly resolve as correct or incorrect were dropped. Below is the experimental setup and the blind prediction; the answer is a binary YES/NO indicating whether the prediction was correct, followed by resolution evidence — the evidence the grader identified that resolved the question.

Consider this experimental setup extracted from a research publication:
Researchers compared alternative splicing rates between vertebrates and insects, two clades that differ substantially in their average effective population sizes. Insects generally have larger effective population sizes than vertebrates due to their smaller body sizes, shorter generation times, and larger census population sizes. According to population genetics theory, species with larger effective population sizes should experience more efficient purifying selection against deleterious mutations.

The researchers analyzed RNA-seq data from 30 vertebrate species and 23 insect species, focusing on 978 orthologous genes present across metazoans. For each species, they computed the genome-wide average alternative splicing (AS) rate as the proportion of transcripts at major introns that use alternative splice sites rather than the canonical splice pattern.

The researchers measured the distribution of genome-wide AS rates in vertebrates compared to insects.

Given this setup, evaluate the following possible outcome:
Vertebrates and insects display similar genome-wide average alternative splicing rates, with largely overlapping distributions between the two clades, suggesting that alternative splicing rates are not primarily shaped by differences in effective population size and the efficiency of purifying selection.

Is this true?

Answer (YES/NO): NO